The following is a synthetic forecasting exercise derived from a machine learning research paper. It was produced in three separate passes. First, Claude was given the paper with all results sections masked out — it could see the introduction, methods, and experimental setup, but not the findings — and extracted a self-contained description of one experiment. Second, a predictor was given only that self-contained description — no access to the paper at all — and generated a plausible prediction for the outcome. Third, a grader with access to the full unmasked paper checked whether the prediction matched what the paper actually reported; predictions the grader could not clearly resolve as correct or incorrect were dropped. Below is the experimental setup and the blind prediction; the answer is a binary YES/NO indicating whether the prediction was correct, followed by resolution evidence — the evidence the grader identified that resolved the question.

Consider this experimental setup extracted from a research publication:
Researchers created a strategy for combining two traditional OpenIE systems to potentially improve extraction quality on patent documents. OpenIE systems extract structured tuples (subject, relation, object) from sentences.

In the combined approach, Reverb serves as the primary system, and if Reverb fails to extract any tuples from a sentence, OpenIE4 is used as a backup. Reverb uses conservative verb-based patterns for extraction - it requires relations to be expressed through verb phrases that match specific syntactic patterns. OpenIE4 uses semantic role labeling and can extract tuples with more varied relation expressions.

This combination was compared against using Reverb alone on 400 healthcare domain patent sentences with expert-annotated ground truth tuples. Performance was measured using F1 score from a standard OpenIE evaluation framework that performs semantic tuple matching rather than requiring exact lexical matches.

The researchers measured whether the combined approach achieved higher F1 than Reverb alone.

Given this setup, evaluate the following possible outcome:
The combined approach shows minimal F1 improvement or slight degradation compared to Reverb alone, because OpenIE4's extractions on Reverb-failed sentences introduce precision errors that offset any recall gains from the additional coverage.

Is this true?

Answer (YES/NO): NO